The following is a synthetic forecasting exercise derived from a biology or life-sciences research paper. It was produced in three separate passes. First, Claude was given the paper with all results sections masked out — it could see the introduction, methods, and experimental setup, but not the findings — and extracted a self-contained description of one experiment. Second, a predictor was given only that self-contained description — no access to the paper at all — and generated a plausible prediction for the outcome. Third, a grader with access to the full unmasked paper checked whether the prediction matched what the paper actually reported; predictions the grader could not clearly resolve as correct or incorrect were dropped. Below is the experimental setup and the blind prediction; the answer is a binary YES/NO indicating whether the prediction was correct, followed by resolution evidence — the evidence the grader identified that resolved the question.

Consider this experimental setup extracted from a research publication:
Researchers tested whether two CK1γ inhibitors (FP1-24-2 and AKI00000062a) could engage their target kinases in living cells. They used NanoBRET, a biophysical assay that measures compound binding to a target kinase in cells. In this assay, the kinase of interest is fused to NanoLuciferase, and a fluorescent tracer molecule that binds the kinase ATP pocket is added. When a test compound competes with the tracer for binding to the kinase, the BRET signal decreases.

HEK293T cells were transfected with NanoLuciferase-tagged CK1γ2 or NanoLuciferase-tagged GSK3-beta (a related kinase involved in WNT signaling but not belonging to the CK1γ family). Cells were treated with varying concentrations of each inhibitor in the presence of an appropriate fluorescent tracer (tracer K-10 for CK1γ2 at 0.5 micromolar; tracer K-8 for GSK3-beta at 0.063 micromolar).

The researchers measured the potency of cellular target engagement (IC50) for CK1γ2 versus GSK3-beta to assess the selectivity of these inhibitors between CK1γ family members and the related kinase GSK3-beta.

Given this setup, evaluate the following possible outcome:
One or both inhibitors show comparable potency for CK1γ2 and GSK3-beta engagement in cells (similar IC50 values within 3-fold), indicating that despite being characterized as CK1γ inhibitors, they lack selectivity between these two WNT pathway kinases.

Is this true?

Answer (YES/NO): NO